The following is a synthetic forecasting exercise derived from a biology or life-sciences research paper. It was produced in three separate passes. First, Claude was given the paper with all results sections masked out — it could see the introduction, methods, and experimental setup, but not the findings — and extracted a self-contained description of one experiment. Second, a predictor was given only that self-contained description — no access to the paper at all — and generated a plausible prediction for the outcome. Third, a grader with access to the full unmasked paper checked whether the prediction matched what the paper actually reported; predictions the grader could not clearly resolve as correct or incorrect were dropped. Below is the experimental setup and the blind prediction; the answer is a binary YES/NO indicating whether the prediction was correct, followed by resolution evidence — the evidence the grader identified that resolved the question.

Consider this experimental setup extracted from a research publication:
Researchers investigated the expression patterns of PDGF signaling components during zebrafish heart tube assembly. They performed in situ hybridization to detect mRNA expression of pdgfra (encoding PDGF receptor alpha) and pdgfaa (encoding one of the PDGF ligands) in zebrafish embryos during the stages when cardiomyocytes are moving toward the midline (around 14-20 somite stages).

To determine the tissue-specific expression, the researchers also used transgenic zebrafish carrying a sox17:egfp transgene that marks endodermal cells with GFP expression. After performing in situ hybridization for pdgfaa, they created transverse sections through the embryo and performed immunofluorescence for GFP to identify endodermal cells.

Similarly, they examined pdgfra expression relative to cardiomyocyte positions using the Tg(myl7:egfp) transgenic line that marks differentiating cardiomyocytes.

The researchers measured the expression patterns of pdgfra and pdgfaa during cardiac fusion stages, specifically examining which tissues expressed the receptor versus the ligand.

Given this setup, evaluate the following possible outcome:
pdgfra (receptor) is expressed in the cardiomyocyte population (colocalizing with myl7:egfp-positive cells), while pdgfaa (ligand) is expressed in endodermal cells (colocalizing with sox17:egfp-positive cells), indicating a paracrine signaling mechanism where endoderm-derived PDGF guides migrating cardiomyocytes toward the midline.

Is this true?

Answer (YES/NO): NO